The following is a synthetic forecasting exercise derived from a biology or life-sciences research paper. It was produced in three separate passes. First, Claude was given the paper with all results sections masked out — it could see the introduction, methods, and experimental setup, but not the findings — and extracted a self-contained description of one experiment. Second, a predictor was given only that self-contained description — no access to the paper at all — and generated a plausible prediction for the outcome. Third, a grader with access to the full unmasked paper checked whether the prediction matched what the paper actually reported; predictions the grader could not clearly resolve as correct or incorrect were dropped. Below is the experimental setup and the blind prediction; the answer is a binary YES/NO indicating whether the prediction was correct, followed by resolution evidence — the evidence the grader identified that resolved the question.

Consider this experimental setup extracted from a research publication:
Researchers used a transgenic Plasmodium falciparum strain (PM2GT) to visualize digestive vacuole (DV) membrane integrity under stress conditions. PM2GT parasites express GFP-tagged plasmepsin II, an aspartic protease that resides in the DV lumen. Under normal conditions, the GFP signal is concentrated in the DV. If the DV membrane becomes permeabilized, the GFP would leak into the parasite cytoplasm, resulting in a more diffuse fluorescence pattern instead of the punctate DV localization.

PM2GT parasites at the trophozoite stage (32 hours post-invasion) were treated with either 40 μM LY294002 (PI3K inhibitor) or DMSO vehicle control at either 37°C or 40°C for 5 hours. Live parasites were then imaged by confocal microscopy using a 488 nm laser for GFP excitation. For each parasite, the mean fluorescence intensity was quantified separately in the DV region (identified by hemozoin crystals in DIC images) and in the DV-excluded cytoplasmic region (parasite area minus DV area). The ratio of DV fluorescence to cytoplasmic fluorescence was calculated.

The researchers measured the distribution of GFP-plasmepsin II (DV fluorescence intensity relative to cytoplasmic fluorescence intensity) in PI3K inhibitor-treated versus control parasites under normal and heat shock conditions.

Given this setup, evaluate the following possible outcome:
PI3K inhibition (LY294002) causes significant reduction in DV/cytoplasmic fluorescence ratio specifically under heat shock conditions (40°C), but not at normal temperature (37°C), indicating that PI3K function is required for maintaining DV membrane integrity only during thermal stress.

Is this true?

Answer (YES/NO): YES